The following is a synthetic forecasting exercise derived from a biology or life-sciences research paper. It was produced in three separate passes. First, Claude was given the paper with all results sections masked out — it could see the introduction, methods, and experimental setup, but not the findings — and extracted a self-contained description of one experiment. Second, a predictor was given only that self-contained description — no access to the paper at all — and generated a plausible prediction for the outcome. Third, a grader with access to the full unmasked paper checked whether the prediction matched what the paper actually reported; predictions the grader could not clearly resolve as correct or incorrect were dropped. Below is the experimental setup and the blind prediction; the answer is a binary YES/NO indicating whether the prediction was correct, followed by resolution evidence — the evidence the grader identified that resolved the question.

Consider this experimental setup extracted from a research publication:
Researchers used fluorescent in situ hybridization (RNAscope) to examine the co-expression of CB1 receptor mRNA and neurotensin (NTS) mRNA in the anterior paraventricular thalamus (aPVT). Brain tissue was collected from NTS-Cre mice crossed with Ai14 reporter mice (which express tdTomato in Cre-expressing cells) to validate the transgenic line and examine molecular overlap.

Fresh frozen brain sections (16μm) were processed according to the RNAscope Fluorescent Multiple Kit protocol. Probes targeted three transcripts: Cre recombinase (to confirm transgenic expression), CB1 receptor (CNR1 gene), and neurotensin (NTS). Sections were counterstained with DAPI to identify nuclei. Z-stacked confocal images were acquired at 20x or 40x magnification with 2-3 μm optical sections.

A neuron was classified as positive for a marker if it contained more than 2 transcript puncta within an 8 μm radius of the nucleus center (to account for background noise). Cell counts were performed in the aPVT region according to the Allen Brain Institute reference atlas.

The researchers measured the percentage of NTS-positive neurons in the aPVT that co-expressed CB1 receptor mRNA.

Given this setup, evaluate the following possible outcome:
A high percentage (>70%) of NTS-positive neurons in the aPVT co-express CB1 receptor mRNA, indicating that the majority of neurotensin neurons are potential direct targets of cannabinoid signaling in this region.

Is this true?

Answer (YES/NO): YES